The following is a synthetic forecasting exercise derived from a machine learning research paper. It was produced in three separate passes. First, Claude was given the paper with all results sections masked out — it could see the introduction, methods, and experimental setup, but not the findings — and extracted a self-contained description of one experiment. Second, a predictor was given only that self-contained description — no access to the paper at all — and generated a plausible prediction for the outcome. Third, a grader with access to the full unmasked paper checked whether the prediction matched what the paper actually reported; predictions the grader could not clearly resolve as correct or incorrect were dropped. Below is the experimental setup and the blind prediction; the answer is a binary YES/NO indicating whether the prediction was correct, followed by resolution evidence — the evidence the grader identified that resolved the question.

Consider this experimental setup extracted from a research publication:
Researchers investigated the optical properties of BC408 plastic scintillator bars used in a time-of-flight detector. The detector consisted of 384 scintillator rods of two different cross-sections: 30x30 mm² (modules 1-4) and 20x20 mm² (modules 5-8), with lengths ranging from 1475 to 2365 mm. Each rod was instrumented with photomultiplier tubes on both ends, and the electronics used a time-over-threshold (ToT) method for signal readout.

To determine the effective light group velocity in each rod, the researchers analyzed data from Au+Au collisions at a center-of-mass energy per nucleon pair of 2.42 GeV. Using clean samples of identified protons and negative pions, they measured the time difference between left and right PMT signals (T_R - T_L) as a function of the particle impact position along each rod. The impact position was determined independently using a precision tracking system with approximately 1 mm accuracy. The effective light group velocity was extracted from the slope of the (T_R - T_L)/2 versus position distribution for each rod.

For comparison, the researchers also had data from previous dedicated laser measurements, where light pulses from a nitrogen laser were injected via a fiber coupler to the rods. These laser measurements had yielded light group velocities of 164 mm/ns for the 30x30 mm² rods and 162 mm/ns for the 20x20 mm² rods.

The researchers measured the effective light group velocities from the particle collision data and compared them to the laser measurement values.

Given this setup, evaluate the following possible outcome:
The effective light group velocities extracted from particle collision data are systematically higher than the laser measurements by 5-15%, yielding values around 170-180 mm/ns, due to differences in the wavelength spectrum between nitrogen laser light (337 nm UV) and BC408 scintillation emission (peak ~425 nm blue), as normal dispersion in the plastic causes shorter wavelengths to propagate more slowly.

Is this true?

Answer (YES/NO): NO